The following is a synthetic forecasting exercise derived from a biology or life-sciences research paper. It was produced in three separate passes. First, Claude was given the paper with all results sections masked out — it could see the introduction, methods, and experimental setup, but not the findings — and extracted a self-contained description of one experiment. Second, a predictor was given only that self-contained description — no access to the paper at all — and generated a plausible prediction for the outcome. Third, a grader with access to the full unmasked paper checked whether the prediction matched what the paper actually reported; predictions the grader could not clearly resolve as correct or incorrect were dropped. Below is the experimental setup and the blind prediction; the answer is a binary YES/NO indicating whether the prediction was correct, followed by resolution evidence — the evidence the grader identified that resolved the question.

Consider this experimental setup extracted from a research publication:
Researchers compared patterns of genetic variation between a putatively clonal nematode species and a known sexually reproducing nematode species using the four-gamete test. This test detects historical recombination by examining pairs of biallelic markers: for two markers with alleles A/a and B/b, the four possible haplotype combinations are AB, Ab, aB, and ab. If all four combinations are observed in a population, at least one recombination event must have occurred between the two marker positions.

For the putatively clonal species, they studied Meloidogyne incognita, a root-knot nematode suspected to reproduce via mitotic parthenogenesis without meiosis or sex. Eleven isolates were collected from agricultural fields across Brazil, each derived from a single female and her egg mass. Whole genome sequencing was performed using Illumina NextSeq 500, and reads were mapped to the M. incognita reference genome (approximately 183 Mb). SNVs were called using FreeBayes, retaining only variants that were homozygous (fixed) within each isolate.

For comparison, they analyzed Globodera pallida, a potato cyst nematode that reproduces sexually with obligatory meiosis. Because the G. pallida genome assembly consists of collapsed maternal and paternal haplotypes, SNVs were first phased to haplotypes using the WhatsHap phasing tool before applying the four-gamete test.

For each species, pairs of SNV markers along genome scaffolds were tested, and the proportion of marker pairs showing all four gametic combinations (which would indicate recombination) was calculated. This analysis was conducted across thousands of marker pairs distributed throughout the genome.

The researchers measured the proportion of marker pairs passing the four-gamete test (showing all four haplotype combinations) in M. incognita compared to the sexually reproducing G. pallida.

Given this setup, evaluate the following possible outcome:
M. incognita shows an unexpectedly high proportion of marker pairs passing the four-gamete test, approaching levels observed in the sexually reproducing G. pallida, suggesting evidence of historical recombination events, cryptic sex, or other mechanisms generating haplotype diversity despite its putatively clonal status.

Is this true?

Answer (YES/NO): NO